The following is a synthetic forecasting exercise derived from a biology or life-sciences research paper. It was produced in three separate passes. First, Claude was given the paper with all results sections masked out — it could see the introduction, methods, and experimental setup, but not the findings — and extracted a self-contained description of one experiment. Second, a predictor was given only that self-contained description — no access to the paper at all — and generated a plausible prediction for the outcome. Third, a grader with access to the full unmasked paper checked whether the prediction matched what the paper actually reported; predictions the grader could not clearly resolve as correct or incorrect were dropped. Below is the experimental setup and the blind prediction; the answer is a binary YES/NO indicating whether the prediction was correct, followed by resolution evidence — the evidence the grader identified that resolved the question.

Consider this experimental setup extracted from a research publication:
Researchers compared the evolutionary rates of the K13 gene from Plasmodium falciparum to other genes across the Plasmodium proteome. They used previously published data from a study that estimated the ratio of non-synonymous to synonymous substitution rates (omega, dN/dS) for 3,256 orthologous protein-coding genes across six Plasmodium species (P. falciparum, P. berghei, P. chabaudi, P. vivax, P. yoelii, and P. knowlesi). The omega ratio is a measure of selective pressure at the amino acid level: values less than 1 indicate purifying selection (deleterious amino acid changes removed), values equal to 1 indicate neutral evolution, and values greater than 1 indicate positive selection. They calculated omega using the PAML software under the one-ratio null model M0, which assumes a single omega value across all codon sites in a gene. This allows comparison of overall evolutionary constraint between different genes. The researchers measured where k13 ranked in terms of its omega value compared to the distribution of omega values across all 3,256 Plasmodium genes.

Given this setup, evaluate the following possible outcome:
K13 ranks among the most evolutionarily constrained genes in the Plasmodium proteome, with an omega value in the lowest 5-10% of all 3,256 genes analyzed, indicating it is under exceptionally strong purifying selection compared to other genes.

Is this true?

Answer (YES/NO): YES